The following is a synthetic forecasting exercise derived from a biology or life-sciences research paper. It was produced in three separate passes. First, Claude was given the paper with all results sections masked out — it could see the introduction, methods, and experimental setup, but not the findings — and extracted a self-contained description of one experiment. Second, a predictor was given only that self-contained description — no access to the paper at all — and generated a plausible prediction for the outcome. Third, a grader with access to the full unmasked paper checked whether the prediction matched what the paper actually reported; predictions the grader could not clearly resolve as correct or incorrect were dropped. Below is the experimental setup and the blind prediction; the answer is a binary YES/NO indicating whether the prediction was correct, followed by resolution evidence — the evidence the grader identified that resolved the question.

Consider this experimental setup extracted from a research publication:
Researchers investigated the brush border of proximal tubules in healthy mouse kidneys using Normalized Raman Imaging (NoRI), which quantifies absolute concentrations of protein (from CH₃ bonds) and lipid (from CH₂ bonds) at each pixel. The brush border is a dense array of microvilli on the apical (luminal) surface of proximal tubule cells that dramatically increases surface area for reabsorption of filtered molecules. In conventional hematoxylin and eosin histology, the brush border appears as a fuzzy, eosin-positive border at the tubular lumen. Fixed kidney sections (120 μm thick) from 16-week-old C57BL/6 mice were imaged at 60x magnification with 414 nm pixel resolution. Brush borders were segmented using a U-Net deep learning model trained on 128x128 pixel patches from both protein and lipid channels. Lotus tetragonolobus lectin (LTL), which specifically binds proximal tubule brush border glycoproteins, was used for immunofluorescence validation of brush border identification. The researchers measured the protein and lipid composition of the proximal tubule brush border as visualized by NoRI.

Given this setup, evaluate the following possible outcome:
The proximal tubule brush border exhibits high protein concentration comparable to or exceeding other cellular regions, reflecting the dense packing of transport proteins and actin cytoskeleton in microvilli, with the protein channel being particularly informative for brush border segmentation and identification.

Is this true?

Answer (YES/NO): NO